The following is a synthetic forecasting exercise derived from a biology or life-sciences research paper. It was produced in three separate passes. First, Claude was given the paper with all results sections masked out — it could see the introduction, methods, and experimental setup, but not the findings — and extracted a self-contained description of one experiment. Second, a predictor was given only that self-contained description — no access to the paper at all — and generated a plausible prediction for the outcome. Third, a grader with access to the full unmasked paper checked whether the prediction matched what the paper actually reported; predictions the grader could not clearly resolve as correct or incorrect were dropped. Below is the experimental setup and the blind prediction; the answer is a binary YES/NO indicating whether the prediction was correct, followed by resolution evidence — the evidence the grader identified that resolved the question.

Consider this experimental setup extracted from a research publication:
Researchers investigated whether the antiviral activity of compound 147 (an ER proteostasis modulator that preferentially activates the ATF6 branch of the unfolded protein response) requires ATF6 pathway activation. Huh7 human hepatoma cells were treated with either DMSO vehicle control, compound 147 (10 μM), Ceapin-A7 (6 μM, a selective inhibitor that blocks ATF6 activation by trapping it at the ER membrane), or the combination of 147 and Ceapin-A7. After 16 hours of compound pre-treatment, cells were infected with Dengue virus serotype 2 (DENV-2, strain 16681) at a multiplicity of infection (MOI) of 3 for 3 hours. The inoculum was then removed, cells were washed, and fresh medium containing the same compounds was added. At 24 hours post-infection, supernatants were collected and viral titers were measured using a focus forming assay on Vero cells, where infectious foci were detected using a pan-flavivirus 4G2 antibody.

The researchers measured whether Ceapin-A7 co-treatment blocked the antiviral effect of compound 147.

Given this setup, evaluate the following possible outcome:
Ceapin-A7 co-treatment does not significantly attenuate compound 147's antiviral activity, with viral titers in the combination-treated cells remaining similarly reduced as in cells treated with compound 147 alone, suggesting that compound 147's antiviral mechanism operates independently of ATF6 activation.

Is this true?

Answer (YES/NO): YES